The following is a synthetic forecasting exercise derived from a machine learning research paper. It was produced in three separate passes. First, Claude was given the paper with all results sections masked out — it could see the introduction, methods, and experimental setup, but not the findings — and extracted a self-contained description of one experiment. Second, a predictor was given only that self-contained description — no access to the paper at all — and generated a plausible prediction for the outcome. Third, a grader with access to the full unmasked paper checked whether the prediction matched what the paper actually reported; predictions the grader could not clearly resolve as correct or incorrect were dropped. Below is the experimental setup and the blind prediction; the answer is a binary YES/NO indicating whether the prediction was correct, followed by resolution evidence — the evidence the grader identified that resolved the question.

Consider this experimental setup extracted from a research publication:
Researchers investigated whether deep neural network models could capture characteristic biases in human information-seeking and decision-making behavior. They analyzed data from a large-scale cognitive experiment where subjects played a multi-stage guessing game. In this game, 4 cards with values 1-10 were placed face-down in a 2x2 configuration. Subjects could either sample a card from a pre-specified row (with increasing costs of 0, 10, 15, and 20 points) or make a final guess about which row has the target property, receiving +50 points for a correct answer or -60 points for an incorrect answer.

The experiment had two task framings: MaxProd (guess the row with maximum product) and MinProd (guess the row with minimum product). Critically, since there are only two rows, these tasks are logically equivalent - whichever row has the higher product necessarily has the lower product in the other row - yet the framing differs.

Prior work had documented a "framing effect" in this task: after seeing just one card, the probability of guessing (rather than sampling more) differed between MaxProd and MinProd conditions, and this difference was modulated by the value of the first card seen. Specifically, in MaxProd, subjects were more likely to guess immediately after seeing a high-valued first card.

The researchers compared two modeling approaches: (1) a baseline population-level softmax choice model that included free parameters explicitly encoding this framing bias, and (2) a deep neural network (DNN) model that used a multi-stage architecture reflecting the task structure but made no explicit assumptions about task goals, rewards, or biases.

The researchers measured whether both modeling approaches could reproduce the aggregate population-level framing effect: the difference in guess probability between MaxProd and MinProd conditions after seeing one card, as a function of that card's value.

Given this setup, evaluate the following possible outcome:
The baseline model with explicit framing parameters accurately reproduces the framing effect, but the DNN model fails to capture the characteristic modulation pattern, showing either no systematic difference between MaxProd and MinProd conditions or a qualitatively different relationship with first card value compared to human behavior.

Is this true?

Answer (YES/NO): NO